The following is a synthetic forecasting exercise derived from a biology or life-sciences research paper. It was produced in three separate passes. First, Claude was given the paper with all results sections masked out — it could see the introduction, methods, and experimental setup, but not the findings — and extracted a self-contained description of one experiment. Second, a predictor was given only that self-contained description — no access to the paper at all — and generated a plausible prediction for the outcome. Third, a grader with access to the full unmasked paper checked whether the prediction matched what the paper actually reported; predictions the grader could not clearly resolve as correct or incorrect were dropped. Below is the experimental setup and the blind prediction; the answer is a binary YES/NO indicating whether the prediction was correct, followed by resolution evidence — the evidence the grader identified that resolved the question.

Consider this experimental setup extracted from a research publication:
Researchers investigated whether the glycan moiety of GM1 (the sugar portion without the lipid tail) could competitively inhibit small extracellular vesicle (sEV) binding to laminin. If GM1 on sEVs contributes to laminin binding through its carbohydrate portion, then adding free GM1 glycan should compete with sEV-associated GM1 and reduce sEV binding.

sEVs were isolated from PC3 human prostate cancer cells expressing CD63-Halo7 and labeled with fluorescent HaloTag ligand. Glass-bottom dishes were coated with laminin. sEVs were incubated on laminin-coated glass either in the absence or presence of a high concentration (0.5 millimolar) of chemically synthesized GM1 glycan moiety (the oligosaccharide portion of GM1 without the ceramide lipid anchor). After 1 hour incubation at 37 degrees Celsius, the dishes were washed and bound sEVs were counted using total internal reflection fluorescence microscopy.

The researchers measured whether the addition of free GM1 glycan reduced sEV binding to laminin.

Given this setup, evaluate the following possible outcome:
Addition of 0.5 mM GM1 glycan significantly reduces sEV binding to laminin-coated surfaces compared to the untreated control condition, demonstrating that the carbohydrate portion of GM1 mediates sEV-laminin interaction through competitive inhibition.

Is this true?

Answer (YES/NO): YES